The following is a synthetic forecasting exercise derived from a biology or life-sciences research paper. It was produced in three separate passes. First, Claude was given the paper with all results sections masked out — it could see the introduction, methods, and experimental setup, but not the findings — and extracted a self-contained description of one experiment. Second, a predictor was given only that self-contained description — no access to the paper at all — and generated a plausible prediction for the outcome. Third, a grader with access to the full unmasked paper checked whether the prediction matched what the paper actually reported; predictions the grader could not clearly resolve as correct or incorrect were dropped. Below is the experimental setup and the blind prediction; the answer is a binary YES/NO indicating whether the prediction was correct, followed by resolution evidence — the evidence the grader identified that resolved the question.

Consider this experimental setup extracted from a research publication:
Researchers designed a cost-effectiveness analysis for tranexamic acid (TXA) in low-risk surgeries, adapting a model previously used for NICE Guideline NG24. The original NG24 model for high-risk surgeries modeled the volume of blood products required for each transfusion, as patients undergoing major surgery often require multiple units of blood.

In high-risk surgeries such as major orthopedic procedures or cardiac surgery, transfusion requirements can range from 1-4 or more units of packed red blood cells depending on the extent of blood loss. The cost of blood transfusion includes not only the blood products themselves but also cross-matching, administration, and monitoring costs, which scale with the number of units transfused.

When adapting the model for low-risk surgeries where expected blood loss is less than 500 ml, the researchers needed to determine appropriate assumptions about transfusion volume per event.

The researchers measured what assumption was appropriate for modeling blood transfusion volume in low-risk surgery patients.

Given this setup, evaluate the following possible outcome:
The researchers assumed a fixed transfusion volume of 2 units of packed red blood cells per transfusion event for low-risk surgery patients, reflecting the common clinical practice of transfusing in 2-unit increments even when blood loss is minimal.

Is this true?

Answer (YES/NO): NO